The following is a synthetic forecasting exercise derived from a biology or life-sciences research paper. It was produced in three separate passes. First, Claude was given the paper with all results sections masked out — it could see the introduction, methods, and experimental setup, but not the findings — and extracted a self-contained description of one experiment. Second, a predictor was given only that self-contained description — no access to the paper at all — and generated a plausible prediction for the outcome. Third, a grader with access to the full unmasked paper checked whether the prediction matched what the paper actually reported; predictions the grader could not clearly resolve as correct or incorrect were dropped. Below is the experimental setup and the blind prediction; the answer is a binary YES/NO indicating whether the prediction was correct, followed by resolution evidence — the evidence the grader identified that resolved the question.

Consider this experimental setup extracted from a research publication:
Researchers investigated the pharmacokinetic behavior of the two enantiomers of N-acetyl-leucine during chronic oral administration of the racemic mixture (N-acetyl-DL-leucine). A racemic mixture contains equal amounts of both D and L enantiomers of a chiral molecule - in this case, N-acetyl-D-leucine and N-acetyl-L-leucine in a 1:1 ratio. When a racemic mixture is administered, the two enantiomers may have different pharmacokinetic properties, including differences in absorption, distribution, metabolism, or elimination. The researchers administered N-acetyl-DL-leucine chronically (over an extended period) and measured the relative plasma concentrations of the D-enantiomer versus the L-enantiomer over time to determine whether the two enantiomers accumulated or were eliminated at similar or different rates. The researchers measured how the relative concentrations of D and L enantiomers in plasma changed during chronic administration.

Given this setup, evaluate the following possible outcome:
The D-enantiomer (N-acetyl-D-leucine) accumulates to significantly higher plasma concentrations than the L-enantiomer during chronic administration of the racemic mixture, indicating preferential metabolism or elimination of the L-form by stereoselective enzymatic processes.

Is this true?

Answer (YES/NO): YES